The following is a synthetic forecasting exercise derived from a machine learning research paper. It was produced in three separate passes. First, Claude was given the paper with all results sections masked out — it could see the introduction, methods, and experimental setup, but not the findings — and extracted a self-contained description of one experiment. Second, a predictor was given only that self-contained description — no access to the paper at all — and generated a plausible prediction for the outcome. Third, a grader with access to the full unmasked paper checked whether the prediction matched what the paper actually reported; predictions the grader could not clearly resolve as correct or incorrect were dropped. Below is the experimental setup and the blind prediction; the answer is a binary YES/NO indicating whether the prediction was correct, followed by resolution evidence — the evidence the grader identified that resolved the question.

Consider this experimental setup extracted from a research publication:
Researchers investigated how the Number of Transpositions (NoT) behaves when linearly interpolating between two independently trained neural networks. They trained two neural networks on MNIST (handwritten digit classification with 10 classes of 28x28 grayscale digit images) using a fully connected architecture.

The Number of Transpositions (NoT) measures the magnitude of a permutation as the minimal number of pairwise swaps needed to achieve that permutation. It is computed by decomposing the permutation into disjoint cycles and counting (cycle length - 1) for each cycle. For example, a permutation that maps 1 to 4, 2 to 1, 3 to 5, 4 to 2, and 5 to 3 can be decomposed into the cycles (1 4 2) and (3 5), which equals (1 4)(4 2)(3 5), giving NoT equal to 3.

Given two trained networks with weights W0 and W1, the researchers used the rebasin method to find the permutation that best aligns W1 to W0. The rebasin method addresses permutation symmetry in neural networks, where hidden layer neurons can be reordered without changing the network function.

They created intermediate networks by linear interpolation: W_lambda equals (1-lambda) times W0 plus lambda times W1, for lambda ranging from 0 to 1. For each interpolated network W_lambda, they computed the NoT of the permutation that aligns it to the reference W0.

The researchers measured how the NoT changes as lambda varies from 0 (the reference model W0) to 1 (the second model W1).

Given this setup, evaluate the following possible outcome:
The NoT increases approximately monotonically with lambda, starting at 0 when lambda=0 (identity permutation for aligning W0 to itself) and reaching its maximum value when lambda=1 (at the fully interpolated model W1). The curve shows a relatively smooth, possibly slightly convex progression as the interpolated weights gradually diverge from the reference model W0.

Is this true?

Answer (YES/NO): NO